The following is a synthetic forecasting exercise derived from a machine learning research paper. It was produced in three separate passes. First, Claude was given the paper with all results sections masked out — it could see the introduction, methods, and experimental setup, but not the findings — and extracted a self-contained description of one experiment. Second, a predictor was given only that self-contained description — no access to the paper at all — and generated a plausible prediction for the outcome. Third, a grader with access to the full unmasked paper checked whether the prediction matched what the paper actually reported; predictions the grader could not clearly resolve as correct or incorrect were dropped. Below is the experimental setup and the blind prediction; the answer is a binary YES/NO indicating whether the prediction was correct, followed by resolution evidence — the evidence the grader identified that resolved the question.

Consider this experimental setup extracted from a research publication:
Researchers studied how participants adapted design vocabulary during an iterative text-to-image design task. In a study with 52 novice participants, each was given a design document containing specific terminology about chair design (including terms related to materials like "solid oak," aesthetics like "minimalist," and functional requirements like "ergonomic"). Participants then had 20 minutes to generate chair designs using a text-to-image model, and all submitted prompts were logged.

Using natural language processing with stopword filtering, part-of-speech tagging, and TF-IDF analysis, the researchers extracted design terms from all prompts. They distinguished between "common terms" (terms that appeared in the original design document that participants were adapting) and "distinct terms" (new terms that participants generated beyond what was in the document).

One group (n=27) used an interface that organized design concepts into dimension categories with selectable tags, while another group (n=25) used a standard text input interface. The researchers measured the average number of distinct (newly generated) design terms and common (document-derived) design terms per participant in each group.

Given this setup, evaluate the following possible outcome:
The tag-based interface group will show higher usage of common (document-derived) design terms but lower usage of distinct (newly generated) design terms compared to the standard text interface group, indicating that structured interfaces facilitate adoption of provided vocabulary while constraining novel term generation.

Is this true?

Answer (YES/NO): NO